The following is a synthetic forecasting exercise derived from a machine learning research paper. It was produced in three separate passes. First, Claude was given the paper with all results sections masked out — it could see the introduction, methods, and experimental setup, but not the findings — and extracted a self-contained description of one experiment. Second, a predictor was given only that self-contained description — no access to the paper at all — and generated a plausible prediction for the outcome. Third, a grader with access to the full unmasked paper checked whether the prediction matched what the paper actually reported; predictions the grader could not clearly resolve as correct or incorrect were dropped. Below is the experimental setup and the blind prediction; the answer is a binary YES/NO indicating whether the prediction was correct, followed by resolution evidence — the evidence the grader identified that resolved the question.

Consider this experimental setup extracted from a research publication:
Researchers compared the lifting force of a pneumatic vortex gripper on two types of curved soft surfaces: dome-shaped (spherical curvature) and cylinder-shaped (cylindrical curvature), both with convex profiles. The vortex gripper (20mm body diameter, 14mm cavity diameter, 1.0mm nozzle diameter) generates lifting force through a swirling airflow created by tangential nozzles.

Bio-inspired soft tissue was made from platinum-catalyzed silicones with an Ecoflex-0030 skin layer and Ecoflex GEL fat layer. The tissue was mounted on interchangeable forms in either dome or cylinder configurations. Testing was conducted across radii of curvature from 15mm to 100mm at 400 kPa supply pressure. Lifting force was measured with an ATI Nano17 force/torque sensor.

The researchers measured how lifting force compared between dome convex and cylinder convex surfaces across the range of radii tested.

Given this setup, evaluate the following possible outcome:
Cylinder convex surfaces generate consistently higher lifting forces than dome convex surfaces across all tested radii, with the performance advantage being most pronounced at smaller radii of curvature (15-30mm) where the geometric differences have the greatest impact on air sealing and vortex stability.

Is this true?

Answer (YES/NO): NO